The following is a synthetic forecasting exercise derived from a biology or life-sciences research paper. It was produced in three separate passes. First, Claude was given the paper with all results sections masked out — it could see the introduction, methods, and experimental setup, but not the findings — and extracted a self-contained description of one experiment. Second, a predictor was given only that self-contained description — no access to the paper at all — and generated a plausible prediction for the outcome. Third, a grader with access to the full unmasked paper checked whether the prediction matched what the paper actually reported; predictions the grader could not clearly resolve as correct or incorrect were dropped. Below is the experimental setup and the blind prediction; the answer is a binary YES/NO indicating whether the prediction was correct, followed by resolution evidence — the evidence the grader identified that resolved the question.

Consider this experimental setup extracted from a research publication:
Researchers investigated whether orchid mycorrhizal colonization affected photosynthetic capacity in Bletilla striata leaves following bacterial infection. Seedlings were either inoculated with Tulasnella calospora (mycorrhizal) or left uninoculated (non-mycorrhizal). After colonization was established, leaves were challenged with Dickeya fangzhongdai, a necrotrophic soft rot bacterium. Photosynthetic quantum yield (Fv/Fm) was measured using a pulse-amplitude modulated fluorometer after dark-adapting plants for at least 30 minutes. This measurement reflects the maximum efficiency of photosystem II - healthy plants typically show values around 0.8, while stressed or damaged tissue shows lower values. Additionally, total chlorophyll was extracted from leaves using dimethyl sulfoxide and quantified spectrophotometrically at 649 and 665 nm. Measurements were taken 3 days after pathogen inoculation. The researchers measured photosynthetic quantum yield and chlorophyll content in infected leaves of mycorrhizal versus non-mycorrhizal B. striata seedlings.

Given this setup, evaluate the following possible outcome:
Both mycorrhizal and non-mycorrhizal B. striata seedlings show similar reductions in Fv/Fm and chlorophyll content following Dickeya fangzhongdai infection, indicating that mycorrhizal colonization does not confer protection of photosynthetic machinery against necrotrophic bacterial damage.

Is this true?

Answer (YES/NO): NO